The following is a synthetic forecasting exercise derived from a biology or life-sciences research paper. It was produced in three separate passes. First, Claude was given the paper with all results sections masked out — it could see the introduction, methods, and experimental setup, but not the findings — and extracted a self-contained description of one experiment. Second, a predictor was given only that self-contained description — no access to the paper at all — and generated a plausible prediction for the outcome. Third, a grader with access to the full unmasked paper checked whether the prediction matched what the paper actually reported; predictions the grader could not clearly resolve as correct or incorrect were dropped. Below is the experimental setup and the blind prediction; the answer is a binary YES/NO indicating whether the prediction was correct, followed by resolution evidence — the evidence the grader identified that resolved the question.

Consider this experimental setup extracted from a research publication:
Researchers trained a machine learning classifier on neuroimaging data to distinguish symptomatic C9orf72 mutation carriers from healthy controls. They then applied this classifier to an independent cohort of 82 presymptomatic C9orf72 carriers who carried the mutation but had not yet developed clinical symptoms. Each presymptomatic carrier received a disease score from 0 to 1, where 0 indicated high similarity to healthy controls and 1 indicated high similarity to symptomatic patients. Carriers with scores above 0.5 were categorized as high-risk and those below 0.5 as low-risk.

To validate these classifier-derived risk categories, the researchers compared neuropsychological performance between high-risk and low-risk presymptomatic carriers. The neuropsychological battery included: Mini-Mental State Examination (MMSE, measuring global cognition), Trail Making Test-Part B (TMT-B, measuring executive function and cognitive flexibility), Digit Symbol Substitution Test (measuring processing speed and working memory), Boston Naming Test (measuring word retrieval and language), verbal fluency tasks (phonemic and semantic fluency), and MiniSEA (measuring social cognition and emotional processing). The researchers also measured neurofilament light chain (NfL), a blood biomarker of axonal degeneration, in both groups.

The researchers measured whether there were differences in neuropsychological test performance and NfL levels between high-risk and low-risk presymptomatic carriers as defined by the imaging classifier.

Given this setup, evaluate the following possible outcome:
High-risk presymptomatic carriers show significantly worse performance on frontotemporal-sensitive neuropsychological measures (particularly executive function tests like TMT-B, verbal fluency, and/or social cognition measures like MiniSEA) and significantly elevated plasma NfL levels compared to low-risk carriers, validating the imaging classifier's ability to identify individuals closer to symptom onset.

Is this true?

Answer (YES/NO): YES